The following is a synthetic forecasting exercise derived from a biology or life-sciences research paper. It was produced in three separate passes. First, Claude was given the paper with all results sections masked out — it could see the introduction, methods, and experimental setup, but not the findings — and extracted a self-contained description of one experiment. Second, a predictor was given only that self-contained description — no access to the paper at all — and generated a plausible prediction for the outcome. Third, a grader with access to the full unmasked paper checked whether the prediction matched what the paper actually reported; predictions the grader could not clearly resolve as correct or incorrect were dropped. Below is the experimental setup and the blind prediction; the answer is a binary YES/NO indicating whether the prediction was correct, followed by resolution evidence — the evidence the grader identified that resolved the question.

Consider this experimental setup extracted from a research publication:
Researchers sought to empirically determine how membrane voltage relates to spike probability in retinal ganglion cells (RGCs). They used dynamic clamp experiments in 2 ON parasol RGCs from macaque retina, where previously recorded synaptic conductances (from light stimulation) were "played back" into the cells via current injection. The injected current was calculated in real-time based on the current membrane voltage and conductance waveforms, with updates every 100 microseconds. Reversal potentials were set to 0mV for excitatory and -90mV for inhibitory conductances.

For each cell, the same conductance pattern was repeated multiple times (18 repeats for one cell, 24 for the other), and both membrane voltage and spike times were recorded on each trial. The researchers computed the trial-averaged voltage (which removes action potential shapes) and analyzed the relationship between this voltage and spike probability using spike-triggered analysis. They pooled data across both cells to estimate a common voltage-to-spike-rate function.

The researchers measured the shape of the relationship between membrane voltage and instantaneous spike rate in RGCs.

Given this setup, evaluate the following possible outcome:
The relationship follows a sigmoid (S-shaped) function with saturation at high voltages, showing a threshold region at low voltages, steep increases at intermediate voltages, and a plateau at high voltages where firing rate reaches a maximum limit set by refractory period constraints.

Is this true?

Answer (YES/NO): NO